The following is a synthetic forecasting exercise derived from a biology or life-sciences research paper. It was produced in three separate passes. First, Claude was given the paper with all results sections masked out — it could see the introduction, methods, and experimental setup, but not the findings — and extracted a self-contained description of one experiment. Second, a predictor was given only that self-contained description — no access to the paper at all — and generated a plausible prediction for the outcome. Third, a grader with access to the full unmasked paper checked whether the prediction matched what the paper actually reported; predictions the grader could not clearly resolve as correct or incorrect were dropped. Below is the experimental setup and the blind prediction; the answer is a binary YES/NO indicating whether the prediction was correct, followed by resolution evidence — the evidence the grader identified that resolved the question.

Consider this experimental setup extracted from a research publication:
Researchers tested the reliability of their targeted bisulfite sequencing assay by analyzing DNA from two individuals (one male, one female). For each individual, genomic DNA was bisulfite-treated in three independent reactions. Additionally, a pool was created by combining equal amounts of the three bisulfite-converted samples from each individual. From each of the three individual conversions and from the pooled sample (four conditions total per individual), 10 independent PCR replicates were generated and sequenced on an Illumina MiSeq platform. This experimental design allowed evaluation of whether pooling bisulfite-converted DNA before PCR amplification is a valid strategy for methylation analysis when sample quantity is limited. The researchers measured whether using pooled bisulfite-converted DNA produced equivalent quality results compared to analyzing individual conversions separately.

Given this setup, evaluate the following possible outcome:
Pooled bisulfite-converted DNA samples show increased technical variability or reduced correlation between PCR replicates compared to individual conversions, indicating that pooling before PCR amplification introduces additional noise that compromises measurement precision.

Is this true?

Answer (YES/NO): NO